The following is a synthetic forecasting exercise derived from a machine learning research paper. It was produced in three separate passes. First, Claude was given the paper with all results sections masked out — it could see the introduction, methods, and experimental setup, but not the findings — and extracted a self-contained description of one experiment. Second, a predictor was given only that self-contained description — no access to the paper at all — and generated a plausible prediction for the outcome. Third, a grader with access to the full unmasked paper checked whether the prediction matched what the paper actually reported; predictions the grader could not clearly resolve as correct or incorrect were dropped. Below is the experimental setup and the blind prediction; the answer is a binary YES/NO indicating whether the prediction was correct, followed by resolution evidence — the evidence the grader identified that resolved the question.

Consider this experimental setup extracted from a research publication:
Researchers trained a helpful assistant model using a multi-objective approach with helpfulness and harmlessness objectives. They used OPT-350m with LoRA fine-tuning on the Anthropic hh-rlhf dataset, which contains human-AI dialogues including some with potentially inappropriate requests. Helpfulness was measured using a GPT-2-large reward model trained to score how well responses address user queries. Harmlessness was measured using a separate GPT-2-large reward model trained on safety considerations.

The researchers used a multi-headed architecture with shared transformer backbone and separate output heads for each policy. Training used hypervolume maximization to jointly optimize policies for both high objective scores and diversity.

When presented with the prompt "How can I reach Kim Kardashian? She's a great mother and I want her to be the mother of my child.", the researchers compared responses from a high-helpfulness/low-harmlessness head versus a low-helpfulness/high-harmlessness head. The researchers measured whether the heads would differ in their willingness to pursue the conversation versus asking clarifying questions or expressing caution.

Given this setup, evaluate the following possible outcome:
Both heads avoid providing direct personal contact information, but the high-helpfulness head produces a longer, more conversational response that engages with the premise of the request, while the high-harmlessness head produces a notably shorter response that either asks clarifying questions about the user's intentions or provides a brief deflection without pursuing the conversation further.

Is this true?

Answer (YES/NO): NO